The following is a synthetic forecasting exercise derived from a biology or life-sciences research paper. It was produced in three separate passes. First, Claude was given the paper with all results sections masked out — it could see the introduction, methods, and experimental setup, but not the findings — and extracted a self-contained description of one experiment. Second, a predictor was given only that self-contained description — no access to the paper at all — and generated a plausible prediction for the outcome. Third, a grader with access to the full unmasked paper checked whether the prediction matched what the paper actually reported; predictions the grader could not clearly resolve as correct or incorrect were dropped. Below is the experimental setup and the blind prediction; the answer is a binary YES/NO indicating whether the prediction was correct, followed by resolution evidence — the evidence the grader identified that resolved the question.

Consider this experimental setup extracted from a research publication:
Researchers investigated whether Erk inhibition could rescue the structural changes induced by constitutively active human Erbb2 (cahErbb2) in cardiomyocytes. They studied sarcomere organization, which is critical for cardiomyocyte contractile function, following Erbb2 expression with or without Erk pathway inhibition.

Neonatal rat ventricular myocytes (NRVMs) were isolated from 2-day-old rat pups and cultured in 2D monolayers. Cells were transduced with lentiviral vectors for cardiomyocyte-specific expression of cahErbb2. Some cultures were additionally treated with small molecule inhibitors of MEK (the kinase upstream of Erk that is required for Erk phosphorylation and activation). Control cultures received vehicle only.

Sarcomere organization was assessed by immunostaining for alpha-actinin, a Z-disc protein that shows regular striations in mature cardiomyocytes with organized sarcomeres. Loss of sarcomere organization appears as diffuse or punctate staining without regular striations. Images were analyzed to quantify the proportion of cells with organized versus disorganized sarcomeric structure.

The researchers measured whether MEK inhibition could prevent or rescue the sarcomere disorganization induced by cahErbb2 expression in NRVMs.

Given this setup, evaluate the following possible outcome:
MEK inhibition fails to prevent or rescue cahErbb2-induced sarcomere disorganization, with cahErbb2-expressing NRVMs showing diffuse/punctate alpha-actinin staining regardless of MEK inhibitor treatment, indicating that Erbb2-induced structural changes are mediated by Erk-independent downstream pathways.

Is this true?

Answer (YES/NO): NO